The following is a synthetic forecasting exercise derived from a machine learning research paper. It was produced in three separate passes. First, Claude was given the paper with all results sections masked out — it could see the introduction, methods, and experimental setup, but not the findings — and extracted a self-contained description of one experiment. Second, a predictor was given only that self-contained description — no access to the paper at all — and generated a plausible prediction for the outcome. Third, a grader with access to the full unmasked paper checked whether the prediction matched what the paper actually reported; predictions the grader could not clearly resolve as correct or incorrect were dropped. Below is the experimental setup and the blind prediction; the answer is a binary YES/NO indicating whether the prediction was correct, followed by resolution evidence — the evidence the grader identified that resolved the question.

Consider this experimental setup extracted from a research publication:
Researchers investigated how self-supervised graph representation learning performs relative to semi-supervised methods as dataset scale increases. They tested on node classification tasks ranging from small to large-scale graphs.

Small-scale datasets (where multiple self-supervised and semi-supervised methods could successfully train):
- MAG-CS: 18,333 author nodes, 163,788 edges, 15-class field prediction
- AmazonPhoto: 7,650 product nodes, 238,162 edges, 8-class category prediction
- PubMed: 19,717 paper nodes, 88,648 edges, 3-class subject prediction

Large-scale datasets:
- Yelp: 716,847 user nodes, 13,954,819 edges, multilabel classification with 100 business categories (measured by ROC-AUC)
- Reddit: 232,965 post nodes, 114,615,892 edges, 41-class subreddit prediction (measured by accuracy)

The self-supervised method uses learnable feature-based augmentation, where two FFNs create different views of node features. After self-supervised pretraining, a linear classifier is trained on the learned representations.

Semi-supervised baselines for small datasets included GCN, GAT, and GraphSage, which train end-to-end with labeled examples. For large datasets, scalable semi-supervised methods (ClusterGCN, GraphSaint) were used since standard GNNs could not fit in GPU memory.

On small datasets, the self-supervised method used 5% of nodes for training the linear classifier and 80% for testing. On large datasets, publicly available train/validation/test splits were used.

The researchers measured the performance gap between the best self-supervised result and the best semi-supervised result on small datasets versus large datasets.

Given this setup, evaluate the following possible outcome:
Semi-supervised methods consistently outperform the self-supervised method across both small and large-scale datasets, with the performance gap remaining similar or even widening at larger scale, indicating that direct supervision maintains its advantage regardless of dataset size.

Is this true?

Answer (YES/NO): YES